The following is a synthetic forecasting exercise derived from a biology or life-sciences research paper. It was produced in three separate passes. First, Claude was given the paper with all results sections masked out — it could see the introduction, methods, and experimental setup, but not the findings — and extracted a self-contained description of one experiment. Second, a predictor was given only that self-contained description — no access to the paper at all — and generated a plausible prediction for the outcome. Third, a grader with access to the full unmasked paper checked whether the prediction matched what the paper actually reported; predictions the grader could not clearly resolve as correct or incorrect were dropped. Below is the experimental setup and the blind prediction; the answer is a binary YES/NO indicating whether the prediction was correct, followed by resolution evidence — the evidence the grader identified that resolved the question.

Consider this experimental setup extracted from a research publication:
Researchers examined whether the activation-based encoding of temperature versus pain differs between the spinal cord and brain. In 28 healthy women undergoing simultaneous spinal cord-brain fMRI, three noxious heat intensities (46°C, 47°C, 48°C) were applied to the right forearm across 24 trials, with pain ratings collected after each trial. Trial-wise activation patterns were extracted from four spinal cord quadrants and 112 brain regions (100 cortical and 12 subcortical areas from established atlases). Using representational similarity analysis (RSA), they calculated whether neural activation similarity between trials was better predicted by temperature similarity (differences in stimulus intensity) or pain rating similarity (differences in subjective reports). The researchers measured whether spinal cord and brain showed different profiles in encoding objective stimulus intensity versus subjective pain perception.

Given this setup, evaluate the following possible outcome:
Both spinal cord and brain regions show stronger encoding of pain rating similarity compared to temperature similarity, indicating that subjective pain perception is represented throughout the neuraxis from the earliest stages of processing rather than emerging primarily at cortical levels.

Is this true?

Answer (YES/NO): NO